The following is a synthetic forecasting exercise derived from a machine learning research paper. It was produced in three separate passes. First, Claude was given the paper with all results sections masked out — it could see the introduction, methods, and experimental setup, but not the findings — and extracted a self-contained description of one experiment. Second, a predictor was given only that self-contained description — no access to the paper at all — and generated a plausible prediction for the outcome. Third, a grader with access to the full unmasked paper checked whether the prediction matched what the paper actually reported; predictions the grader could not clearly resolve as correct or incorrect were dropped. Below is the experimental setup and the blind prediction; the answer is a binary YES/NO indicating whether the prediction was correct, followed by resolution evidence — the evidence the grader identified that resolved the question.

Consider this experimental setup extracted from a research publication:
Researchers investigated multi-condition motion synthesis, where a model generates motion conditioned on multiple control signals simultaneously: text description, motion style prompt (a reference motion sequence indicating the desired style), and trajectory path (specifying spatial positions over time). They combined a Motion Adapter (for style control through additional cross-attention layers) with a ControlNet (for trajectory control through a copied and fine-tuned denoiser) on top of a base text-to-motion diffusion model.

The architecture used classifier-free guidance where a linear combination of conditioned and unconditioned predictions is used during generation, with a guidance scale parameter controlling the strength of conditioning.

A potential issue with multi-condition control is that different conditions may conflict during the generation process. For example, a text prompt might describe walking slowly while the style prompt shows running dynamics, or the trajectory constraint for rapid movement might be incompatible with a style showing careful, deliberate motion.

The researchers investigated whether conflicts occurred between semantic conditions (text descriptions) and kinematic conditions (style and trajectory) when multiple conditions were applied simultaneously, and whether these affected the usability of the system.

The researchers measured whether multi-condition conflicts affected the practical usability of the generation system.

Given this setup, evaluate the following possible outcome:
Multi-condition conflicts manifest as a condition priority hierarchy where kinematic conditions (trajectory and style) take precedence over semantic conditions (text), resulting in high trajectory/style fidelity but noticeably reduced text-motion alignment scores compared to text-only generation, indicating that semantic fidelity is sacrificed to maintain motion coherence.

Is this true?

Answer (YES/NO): NO